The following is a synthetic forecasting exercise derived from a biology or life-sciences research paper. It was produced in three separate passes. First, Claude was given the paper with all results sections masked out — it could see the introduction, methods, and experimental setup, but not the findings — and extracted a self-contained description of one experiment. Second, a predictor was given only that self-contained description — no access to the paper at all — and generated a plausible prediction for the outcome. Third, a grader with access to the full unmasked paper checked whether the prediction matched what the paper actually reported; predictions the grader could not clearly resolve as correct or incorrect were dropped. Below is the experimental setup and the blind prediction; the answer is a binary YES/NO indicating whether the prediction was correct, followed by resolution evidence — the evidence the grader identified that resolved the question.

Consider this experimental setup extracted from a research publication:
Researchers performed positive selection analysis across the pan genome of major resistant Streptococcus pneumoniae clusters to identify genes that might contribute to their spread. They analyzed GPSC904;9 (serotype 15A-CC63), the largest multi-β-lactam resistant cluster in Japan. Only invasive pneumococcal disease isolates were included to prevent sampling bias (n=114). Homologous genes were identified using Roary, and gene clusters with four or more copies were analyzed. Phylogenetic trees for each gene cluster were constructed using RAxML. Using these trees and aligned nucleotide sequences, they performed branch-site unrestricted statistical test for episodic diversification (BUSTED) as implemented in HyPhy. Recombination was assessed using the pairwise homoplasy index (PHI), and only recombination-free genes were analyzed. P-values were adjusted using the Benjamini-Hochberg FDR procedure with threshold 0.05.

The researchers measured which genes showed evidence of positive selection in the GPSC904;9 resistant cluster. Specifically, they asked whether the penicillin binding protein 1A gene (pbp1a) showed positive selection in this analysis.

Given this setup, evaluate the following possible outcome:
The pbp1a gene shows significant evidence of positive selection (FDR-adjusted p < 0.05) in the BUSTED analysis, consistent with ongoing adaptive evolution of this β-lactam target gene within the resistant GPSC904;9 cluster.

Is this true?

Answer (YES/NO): YES